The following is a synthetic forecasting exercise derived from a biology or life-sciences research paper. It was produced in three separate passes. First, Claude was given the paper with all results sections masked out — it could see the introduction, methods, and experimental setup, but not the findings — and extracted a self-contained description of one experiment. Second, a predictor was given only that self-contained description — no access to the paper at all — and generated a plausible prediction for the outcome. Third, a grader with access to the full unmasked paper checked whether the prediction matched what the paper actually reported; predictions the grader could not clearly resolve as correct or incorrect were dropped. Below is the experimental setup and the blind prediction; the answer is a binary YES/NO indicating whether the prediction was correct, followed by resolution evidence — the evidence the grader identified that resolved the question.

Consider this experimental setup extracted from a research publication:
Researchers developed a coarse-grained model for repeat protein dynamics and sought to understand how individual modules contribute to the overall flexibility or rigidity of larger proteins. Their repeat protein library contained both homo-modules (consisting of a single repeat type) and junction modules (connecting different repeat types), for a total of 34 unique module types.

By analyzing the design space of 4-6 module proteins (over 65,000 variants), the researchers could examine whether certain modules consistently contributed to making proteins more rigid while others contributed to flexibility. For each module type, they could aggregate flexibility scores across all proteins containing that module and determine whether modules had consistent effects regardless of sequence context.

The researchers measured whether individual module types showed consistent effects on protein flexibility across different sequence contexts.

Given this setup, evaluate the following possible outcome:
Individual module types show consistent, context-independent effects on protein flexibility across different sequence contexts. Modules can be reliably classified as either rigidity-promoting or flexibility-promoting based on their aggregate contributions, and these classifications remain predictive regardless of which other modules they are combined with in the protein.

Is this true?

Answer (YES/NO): NO